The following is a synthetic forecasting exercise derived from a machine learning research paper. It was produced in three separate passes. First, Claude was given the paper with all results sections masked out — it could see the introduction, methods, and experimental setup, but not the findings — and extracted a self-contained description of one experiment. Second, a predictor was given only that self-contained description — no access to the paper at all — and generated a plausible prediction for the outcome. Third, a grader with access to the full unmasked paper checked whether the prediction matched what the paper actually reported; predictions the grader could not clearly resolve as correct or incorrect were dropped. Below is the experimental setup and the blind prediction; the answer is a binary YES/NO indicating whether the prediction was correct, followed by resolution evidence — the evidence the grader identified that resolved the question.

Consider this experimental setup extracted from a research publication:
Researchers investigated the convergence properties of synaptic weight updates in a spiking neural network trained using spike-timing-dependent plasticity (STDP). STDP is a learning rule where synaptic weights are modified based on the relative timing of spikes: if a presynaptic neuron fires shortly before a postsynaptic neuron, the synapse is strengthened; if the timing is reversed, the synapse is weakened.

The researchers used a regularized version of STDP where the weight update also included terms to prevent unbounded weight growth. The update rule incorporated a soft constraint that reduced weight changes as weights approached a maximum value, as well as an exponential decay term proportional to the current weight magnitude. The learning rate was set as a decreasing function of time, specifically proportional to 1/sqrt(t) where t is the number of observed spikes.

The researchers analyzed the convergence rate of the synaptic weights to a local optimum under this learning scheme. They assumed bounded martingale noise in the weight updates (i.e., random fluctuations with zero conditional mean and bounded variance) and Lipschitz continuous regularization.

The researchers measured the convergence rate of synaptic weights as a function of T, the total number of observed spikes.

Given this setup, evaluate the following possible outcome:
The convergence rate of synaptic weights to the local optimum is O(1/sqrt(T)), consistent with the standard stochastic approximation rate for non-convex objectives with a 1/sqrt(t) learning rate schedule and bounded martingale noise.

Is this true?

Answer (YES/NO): YES